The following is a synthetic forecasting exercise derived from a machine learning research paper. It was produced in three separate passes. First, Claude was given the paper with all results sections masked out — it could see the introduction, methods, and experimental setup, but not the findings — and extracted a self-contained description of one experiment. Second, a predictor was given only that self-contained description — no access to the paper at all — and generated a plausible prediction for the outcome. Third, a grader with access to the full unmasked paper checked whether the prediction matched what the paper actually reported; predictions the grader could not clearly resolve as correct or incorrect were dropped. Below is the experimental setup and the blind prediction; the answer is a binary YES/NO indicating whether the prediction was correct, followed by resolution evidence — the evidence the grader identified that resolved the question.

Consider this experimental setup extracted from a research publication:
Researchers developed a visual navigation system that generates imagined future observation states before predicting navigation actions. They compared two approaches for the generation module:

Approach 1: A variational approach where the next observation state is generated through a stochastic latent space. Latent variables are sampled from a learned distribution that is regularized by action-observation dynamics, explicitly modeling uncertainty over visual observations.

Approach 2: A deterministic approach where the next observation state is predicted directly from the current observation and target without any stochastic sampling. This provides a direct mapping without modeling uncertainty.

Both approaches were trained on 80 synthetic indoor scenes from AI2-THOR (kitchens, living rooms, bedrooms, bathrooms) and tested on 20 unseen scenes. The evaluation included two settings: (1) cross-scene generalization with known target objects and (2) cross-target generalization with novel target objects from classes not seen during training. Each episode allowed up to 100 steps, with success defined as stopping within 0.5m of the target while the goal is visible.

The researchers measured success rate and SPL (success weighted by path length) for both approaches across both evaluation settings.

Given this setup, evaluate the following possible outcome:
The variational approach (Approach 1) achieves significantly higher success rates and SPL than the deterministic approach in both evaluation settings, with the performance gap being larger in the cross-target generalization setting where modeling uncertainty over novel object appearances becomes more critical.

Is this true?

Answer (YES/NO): NO